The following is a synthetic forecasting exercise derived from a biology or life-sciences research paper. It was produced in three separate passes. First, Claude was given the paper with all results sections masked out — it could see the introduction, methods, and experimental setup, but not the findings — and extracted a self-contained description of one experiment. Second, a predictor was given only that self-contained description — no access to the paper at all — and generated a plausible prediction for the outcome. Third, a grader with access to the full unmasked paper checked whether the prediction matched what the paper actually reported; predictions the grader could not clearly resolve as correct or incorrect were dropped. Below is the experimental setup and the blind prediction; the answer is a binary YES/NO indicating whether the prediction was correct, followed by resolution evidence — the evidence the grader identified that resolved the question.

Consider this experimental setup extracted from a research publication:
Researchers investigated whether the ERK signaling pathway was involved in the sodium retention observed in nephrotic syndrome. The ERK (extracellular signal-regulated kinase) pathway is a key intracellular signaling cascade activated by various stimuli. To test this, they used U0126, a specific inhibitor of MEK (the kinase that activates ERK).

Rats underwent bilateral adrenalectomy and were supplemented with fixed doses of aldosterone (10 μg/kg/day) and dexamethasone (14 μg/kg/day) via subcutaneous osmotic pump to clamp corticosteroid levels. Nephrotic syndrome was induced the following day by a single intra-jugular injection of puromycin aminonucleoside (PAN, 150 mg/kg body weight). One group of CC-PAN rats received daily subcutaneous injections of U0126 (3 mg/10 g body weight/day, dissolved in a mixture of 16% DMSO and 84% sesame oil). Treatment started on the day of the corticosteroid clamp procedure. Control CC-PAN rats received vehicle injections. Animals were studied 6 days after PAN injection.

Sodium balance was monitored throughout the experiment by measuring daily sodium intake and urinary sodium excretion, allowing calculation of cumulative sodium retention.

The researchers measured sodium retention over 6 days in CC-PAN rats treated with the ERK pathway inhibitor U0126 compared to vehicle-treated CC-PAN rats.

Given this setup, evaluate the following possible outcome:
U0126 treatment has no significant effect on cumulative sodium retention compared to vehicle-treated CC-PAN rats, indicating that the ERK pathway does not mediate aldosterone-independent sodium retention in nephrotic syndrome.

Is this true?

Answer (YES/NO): NO